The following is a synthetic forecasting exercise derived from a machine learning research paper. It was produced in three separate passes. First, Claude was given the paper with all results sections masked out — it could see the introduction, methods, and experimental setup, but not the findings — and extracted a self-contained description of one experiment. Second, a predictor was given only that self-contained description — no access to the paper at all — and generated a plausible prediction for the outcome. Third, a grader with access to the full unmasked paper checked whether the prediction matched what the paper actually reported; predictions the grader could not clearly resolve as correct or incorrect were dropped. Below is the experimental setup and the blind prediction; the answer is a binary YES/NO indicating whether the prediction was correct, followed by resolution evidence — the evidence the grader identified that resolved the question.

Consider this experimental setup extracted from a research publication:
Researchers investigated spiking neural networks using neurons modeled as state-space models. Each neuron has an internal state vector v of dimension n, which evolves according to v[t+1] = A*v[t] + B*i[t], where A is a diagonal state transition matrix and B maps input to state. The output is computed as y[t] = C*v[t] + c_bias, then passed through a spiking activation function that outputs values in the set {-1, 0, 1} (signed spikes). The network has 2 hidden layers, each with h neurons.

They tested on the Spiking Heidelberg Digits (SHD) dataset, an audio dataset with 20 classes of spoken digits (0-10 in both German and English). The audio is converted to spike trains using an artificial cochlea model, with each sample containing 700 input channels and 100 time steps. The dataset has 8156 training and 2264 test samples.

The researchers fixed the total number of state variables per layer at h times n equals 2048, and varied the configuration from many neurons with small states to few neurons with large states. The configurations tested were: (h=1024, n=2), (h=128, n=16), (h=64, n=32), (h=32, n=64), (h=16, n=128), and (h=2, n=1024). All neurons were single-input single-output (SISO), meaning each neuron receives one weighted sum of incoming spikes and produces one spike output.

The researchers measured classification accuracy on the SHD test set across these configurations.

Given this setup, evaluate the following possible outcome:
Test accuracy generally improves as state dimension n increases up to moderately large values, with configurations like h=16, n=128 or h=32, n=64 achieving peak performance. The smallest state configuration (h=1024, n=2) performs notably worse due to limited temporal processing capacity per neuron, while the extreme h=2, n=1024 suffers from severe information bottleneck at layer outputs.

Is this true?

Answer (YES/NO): NO